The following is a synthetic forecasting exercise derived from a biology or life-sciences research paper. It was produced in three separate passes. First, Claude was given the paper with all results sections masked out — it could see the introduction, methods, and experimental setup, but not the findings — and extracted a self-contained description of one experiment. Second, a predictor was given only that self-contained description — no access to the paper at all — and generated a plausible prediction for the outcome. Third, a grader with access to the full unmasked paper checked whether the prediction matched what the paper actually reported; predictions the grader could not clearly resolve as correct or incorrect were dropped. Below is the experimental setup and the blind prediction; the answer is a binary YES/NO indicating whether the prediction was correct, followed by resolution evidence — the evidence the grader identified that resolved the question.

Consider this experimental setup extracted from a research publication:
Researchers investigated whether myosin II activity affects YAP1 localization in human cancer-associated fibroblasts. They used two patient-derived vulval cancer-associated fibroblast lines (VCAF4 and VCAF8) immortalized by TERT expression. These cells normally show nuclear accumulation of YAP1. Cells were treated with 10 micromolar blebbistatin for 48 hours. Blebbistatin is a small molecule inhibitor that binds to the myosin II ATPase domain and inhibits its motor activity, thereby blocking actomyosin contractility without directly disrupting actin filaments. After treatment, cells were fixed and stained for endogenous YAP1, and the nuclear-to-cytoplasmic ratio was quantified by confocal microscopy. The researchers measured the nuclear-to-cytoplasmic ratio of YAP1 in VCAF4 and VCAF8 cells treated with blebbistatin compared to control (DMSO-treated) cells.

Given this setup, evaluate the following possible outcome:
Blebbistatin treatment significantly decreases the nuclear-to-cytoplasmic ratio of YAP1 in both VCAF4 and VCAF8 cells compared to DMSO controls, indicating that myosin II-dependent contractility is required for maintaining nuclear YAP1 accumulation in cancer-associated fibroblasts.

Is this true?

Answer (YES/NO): YES